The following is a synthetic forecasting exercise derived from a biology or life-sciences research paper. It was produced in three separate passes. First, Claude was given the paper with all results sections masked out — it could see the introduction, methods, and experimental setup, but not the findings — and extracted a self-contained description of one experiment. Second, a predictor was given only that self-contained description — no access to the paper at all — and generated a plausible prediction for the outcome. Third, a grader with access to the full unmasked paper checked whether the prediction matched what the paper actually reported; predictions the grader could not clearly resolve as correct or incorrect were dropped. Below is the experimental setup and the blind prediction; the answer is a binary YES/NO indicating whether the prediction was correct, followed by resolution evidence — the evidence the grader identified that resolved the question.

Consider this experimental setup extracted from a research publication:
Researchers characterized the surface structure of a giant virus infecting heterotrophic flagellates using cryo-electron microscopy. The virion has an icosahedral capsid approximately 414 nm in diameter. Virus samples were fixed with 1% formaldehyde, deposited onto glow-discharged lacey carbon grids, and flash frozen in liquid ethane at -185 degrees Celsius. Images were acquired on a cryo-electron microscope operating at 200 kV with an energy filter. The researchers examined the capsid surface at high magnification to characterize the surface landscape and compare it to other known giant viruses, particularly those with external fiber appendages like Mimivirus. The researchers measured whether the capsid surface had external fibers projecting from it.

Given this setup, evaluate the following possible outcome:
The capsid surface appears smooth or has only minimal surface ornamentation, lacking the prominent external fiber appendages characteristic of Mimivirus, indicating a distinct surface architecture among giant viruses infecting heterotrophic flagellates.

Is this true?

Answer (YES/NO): YES